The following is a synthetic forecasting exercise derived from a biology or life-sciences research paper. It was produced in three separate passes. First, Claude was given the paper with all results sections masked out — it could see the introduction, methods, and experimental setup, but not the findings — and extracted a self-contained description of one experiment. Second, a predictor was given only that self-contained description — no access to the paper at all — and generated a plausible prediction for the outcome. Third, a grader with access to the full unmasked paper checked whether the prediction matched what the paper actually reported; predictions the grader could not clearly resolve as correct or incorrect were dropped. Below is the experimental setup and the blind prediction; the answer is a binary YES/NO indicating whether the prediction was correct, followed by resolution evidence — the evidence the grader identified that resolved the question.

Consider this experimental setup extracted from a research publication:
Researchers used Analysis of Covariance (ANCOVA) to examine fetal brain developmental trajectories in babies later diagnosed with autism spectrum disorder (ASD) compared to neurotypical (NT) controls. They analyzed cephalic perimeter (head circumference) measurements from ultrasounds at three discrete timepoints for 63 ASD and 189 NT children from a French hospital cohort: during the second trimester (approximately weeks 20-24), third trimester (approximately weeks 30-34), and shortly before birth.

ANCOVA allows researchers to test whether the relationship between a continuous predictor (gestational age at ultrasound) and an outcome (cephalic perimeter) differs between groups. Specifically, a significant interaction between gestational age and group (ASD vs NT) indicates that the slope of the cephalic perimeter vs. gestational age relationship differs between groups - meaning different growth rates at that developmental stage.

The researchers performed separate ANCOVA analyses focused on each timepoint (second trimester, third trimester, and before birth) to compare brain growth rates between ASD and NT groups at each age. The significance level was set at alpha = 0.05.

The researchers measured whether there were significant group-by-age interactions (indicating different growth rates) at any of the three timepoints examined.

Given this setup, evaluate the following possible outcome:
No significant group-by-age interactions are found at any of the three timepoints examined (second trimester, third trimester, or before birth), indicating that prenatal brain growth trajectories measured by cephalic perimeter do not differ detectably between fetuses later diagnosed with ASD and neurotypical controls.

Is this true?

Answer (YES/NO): NO